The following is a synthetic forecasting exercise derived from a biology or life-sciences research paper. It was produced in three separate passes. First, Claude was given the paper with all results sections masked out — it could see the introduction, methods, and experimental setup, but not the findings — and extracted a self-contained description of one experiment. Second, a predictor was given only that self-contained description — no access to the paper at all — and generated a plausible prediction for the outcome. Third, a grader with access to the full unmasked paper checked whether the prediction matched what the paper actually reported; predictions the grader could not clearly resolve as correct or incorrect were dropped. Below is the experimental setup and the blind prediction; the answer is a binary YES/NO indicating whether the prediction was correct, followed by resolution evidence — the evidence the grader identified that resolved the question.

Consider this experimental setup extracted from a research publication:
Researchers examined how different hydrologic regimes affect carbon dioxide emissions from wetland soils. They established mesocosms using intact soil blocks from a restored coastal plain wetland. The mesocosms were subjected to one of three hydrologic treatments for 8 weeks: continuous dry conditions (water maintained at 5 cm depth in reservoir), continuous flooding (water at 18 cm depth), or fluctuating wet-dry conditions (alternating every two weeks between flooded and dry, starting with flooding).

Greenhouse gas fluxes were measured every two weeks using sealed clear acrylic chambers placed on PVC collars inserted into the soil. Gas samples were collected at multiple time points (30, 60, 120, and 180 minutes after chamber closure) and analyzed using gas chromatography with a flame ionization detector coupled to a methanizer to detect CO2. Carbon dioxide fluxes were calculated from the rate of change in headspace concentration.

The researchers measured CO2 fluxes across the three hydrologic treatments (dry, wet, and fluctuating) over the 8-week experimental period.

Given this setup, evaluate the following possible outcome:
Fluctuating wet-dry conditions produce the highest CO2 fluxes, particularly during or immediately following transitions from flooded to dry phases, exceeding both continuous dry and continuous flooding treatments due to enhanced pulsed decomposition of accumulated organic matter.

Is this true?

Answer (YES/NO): NO